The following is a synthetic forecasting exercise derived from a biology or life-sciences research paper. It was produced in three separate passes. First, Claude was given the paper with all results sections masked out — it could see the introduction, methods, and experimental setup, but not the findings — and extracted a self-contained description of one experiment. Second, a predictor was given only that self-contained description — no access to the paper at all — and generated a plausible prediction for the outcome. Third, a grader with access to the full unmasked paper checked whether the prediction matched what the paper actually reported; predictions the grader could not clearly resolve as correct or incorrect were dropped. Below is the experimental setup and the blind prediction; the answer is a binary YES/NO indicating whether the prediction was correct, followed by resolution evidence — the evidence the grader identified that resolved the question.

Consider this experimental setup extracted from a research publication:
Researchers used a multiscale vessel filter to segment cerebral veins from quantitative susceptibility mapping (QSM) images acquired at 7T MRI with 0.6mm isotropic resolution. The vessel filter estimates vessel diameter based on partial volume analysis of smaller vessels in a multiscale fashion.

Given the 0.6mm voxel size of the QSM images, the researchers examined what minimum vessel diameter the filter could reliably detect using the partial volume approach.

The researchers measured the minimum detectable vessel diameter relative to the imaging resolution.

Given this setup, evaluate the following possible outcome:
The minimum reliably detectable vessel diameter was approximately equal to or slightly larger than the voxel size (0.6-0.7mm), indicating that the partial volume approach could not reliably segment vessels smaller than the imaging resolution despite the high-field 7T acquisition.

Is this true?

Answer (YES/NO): NO